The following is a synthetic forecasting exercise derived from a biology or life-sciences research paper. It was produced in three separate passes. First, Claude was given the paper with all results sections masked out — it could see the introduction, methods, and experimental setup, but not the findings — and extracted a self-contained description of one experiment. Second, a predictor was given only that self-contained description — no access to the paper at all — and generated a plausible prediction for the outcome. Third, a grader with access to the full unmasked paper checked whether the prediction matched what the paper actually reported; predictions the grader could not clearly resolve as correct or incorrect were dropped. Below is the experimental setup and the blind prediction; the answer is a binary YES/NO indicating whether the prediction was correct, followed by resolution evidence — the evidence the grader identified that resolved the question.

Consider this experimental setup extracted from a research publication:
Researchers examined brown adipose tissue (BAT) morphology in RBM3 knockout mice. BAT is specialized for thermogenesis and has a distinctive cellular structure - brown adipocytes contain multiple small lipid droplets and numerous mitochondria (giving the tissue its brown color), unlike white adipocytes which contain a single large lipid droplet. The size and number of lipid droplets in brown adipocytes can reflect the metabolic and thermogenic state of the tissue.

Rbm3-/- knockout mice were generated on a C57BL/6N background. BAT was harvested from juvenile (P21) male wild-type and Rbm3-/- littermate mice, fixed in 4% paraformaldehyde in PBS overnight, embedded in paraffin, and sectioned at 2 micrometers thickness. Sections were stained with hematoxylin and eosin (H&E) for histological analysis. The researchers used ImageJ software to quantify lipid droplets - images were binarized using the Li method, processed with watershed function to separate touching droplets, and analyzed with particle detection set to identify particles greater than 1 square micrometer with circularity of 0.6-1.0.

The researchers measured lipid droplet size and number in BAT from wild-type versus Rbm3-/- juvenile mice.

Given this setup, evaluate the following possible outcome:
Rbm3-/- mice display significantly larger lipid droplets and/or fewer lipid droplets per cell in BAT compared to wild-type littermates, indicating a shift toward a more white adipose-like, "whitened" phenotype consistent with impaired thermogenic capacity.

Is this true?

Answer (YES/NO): YES